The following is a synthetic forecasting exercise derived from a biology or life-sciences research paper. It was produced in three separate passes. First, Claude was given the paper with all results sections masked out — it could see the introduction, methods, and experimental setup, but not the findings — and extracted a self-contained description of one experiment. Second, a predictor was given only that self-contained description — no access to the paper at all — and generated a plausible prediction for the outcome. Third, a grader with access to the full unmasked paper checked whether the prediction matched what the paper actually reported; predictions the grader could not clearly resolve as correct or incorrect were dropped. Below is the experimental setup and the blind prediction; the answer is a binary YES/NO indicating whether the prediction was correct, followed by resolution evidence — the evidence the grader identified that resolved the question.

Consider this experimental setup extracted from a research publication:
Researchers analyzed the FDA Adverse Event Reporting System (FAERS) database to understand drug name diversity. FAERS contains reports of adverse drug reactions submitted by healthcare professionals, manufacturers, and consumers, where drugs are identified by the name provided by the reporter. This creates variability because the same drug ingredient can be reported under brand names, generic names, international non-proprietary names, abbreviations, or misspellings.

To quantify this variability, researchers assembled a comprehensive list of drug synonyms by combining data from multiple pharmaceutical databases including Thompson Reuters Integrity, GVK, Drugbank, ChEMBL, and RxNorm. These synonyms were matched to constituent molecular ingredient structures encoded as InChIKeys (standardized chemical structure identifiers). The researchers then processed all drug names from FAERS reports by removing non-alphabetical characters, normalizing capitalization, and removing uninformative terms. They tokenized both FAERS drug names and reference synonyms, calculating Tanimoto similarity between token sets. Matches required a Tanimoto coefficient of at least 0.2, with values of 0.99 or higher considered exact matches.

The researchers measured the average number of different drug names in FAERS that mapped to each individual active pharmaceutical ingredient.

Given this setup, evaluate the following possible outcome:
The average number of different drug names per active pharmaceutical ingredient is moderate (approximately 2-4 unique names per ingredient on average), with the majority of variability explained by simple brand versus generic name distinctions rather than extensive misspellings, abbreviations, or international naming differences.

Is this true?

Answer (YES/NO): NO